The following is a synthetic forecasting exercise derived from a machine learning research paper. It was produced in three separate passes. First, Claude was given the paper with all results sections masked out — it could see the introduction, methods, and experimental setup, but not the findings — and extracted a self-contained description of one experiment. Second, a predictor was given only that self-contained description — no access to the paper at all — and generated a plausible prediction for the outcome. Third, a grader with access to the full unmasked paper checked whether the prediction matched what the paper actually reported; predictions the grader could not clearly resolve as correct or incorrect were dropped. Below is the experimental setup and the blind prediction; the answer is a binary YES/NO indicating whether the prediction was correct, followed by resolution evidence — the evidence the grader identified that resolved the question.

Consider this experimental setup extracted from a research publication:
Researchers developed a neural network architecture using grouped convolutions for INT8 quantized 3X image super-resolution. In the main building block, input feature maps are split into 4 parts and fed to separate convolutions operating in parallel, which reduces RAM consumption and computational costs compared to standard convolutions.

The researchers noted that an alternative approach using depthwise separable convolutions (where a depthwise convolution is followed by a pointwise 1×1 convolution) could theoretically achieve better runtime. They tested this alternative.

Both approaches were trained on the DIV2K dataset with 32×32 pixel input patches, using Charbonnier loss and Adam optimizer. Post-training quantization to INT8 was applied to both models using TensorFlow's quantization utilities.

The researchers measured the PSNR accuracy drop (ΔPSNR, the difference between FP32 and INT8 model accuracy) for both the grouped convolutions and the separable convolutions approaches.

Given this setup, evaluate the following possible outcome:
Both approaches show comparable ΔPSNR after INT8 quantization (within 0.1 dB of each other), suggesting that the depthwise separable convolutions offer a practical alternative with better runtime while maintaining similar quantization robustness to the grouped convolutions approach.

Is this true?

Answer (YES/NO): NO